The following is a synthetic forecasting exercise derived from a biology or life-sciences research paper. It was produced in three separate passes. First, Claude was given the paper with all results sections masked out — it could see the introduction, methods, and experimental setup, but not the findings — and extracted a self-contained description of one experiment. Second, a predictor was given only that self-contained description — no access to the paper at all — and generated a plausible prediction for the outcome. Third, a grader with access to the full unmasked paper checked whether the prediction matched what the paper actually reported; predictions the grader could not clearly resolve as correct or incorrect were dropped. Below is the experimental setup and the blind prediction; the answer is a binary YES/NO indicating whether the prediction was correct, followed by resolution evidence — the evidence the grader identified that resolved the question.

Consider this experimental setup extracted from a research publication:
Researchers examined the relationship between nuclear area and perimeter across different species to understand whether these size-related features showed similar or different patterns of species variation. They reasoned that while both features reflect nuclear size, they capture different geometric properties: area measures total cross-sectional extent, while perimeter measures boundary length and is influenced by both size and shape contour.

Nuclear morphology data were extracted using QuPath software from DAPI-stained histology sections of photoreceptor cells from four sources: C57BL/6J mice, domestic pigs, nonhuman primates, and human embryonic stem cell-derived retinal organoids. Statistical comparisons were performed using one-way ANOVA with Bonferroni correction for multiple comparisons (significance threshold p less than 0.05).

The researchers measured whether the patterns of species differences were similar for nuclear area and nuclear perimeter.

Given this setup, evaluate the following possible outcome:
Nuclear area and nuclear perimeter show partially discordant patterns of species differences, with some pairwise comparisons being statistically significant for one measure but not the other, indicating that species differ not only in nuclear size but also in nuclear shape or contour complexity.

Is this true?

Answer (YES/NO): YES